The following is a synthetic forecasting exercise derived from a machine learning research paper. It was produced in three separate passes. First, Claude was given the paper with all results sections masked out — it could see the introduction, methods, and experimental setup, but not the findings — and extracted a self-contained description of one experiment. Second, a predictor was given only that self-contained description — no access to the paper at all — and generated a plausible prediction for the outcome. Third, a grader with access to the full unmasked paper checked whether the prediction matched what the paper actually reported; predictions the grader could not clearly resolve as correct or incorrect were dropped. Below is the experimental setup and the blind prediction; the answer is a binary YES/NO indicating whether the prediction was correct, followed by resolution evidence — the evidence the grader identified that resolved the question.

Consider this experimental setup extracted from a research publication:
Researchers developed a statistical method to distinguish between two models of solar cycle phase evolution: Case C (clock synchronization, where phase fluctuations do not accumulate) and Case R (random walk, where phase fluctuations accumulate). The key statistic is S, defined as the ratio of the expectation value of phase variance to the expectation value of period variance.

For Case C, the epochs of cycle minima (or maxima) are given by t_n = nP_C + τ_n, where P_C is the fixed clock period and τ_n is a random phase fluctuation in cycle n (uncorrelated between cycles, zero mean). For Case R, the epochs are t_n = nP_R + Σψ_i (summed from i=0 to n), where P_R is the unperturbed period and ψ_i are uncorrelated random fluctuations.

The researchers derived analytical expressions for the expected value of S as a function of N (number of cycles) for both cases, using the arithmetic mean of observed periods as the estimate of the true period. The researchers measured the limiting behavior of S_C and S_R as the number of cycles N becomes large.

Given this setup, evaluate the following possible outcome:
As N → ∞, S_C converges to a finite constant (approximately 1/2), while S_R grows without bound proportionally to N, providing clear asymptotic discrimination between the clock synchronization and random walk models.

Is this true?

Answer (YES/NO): NO